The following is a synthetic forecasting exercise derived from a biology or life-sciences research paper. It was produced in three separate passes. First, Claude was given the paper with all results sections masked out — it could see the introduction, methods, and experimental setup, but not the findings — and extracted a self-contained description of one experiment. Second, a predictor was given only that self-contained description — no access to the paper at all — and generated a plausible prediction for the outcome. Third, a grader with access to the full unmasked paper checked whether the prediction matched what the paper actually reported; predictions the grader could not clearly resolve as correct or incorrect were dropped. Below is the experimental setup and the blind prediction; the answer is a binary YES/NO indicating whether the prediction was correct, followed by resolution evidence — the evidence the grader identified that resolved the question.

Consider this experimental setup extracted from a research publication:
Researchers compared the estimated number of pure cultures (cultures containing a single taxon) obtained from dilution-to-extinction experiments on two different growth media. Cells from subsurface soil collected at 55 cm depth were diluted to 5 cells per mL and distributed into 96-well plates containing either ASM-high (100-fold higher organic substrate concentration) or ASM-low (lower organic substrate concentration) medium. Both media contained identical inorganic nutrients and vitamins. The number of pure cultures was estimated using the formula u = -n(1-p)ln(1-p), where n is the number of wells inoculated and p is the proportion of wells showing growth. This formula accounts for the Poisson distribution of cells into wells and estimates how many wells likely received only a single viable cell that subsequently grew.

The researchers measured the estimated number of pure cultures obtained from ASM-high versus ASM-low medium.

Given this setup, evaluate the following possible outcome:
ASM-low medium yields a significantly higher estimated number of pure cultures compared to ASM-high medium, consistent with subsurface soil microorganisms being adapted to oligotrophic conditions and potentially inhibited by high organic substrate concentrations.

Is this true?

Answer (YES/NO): NO